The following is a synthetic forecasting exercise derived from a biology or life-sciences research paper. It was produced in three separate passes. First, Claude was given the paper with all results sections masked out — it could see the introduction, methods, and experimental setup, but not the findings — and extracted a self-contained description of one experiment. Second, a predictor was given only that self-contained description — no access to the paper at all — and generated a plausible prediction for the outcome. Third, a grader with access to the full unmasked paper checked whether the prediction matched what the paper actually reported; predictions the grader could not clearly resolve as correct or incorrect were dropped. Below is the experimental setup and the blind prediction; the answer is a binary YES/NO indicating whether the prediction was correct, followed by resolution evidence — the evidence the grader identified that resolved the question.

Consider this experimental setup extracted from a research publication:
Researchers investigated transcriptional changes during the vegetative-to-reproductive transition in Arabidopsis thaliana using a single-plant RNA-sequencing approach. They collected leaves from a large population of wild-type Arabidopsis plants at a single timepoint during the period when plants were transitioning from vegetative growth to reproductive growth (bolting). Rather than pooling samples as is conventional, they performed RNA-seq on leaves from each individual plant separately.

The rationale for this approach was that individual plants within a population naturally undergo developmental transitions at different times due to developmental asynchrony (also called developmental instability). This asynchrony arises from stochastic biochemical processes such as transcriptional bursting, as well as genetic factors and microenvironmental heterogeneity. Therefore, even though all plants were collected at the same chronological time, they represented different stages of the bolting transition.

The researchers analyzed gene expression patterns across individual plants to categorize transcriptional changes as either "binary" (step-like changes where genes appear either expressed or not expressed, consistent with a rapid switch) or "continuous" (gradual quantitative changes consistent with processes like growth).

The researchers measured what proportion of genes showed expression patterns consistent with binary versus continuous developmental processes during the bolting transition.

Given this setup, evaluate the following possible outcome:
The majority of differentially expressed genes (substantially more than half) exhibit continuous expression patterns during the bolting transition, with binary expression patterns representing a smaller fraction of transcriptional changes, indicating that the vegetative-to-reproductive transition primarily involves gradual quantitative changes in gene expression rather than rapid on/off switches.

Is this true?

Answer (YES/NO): NO